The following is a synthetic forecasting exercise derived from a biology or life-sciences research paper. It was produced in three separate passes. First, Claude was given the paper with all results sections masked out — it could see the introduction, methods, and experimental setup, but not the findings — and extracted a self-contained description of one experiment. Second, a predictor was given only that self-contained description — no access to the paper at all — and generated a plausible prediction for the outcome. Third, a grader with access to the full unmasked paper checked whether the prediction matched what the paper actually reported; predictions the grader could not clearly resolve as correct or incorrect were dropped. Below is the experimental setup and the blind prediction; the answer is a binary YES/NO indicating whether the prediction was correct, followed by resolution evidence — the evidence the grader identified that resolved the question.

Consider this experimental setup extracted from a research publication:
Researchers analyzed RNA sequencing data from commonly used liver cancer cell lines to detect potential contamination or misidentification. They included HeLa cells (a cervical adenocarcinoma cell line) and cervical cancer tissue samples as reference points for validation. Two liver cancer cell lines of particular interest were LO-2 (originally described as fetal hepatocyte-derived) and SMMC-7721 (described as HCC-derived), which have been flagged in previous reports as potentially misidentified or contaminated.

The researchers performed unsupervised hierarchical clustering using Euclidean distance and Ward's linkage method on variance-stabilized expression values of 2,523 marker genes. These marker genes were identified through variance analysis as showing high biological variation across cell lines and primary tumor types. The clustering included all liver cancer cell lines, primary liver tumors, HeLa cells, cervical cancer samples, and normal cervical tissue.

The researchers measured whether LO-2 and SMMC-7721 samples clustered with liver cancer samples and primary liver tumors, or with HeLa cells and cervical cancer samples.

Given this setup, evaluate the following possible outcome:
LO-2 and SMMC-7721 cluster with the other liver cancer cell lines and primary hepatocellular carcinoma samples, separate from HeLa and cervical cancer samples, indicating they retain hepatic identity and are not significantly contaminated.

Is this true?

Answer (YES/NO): NO